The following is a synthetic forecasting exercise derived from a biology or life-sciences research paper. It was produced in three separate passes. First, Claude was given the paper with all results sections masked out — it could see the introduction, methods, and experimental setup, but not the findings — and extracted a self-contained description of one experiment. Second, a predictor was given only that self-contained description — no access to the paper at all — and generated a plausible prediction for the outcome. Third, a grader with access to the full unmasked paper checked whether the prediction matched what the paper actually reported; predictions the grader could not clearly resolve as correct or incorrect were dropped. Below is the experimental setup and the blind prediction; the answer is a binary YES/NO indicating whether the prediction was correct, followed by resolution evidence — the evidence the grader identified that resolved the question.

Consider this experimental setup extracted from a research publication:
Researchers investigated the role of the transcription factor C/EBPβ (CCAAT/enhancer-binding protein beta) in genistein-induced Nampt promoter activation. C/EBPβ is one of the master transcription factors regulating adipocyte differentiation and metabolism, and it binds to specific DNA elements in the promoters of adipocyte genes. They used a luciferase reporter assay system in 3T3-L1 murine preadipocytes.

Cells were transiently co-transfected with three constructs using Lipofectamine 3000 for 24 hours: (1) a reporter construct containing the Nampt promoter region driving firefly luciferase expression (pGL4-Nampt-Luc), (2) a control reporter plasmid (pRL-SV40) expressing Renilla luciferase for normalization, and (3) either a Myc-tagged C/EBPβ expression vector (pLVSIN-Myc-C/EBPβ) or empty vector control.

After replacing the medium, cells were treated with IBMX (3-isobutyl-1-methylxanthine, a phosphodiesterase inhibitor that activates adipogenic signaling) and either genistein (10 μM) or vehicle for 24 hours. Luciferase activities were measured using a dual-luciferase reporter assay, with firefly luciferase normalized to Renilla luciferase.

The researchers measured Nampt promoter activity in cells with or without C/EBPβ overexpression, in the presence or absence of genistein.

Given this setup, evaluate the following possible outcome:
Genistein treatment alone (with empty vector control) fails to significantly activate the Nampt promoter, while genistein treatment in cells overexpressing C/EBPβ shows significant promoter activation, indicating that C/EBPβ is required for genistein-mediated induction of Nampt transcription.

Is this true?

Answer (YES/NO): YES